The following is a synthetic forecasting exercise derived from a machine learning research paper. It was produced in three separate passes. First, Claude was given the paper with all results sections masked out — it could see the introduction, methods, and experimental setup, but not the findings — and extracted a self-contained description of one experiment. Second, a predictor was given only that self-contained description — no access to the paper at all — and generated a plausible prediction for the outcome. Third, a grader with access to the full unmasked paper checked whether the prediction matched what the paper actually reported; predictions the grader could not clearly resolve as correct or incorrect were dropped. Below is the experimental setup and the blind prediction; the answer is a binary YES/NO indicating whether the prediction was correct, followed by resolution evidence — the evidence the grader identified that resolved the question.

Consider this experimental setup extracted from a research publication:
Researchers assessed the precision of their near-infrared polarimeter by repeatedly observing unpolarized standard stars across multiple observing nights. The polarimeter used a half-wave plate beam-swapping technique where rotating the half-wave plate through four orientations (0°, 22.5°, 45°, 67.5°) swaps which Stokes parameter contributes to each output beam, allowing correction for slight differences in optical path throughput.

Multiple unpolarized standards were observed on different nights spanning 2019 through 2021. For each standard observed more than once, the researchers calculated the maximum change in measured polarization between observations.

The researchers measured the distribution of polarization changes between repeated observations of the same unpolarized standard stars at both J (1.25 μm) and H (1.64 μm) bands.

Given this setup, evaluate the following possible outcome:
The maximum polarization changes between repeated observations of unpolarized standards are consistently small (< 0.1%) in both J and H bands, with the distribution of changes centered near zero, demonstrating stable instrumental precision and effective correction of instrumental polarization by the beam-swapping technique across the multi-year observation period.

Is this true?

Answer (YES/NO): NO